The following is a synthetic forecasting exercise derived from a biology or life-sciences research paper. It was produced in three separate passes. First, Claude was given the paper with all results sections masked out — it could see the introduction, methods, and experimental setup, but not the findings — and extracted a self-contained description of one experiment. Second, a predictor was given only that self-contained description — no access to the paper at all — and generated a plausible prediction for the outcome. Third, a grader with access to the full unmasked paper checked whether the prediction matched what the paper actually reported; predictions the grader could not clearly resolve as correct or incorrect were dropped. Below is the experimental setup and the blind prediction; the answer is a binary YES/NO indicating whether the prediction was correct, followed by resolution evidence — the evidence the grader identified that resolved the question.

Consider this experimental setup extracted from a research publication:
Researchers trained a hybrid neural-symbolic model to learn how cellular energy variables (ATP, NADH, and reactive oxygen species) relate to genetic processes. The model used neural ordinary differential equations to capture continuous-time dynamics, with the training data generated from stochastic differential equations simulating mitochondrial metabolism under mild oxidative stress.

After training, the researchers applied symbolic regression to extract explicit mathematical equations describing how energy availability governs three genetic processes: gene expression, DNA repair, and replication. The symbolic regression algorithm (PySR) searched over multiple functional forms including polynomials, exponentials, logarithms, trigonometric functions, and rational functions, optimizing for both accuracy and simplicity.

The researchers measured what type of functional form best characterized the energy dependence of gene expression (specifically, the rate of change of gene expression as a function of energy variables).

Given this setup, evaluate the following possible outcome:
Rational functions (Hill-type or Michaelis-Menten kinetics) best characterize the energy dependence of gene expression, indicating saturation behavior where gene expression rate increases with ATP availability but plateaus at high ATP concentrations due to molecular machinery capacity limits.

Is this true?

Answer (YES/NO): NO